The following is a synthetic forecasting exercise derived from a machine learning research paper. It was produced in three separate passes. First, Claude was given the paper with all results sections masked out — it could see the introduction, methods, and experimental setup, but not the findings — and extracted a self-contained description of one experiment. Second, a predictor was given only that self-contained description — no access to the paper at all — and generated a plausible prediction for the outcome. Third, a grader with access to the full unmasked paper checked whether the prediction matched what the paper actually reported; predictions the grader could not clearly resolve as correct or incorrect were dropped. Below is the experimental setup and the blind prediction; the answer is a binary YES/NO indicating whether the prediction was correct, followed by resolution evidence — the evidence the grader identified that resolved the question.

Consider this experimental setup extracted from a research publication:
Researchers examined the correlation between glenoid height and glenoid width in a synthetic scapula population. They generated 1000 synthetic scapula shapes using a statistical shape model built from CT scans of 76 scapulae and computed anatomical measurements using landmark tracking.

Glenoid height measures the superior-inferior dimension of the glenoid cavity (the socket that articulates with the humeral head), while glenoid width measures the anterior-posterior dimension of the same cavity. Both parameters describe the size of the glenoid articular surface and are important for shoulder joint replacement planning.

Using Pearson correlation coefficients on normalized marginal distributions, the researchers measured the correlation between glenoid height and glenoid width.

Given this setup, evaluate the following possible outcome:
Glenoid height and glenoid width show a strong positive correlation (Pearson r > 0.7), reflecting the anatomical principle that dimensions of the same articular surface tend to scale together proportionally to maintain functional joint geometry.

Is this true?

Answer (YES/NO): NO